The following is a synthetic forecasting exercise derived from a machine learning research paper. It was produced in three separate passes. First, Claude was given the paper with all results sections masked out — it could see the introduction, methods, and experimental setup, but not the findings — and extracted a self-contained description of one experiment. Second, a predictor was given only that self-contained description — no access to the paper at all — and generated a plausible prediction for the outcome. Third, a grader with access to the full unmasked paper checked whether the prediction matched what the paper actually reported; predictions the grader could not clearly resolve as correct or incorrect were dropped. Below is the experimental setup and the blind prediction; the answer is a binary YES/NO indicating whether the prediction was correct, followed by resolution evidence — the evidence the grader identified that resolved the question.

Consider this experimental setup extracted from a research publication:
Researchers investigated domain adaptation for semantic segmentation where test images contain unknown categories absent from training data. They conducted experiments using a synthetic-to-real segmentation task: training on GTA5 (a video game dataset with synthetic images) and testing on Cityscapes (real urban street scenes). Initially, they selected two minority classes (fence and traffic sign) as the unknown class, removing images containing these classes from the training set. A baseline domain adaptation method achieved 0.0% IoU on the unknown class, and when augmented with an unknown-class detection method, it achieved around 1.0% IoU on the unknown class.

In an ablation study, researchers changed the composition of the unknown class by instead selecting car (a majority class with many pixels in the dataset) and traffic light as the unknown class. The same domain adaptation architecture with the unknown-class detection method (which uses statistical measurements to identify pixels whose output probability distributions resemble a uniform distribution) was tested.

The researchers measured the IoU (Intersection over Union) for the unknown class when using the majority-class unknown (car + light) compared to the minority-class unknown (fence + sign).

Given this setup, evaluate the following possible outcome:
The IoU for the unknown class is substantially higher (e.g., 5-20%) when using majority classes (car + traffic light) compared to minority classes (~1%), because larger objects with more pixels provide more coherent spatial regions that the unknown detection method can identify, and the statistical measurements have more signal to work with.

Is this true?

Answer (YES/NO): YES